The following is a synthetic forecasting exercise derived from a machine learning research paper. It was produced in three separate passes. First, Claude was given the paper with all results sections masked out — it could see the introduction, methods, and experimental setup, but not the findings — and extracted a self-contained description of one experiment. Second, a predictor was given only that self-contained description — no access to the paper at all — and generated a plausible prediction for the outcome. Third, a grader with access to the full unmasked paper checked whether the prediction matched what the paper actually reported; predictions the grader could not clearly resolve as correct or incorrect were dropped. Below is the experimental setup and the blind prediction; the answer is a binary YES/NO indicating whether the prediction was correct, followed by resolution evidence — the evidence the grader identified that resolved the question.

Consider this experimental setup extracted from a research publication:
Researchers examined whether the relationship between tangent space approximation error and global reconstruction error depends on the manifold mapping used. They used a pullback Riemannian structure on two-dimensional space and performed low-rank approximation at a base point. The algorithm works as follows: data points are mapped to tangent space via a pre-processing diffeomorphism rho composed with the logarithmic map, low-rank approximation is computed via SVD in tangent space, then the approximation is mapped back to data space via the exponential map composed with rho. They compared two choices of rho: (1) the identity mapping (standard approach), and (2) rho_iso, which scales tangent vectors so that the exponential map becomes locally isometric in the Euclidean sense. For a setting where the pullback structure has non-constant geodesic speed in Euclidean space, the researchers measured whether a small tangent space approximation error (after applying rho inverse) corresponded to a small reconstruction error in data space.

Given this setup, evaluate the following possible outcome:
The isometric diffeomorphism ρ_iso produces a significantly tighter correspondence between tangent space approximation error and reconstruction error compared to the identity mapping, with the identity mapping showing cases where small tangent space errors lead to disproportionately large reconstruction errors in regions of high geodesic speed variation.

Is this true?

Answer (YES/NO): NO